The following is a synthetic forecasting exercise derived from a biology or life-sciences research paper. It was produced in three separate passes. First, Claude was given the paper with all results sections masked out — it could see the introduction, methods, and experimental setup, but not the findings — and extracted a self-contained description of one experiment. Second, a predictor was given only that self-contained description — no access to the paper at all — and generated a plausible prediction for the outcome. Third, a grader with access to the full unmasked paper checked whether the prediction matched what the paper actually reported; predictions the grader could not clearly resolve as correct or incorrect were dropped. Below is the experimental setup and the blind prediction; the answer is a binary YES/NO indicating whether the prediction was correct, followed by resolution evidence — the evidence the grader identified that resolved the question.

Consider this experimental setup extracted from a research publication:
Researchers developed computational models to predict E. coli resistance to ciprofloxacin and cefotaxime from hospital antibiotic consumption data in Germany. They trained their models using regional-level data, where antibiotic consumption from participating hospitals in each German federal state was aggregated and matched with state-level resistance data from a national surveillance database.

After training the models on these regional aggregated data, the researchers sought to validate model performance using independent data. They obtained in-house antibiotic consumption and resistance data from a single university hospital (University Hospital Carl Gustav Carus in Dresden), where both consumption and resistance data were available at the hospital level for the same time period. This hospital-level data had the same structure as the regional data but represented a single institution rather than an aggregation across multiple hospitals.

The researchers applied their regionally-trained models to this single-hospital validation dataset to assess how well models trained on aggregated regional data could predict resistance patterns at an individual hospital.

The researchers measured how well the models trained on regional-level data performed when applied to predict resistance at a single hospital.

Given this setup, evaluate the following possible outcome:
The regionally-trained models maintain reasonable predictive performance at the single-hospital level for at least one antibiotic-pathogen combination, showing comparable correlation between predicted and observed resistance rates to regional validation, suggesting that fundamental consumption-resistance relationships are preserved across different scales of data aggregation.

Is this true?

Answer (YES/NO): NO